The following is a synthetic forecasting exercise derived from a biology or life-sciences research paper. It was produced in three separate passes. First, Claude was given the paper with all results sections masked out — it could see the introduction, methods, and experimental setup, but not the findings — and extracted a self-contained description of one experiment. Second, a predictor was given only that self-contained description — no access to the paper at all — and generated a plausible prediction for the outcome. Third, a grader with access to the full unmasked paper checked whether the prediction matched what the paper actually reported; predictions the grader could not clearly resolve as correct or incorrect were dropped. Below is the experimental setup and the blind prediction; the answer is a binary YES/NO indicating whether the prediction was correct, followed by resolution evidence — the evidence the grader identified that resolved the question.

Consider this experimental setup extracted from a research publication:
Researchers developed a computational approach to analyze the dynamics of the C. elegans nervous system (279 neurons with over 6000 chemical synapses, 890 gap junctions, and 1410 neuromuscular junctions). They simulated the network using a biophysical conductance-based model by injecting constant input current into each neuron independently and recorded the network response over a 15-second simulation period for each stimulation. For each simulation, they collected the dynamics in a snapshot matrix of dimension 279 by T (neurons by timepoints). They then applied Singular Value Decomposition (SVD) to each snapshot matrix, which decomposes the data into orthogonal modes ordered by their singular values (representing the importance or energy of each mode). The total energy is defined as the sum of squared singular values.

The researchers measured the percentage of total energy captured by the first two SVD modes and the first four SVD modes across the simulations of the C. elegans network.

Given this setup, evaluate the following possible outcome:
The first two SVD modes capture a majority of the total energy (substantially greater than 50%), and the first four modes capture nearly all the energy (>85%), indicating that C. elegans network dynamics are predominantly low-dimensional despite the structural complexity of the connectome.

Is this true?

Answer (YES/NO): YES